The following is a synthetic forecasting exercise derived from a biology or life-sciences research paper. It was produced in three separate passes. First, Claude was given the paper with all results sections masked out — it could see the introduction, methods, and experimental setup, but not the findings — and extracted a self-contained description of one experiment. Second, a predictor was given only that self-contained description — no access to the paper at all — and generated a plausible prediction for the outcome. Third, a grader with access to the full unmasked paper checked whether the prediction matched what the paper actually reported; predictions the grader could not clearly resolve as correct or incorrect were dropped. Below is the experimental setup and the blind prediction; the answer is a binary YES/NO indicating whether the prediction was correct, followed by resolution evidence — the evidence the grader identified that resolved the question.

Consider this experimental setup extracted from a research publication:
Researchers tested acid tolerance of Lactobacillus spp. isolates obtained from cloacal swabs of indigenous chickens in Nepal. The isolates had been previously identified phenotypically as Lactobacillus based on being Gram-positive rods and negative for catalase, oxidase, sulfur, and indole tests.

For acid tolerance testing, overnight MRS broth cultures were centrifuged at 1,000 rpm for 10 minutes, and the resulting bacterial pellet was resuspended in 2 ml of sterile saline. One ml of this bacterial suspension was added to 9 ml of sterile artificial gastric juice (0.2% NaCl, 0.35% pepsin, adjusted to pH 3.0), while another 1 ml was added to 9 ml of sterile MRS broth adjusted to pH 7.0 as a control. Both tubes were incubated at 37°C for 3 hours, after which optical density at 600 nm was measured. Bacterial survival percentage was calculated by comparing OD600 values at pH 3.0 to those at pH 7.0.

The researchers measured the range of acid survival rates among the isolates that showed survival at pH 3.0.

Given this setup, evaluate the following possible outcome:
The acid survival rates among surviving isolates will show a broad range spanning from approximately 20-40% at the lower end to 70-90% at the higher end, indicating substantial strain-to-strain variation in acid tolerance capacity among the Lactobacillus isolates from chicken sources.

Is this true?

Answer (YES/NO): NO